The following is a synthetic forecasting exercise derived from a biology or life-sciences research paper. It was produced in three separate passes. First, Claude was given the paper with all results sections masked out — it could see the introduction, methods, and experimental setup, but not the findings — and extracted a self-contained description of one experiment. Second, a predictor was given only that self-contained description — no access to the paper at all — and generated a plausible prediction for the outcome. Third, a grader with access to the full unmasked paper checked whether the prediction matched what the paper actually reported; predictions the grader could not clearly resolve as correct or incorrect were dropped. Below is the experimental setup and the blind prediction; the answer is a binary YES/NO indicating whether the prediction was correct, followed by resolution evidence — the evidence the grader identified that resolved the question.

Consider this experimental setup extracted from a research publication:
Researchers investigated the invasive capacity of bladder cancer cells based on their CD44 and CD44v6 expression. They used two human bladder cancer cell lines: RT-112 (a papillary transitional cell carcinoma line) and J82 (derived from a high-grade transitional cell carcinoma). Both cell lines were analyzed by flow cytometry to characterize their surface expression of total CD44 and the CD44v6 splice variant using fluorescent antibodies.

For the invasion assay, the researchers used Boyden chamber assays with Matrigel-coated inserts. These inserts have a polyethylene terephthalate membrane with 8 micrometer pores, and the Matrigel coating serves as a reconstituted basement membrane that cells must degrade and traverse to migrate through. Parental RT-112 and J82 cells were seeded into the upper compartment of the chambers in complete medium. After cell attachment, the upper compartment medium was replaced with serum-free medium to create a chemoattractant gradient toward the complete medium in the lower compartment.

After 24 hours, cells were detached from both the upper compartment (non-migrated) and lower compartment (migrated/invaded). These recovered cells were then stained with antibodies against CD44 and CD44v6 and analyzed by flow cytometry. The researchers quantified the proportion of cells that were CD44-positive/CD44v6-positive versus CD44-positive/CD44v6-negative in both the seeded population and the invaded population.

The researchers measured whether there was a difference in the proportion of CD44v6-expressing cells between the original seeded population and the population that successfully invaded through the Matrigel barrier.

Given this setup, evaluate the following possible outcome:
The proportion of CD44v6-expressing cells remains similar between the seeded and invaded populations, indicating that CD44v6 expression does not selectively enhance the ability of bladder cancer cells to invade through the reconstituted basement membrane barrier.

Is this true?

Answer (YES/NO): NO